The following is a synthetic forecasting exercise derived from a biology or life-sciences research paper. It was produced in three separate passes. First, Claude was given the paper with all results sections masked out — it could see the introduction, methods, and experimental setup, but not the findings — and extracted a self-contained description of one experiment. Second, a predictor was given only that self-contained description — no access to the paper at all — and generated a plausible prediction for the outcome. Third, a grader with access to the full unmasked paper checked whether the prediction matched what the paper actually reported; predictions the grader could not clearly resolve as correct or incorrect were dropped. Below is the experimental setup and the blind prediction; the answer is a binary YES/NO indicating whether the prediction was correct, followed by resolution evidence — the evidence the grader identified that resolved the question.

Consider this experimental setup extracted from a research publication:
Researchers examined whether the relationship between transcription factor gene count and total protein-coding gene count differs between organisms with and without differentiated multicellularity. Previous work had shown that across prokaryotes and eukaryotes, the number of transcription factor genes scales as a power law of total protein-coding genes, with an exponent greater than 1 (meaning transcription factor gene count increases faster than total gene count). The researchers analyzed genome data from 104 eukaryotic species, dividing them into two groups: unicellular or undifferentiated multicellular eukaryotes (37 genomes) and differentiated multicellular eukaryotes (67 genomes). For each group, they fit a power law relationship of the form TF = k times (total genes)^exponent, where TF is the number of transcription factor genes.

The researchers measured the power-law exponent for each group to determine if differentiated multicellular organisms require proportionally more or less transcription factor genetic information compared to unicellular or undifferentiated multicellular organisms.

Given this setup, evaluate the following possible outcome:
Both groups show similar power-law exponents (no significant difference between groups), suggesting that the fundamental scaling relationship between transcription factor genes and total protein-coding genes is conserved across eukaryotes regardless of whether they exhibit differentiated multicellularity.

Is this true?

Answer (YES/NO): NO